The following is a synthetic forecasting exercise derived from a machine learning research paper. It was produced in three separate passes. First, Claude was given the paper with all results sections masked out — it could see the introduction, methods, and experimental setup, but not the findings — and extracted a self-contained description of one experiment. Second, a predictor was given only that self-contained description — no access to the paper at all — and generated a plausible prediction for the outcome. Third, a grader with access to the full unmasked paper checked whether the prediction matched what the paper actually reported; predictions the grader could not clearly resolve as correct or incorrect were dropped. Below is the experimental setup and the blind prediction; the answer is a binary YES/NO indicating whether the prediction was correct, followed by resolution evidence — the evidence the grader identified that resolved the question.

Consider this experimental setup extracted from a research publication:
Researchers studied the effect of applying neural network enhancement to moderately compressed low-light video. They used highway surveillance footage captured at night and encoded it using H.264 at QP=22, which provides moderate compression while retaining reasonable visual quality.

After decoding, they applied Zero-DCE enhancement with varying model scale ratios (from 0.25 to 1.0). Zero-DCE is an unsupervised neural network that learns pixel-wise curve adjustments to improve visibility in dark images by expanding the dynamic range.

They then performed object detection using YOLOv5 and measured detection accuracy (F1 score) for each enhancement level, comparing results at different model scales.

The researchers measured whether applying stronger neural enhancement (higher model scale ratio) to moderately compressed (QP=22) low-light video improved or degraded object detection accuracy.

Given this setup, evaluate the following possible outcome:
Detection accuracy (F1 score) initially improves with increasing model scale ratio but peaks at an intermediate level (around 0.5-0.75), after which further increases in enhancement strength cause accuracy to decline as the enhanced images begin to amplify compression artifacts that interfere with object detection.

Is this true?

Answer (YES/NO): NO